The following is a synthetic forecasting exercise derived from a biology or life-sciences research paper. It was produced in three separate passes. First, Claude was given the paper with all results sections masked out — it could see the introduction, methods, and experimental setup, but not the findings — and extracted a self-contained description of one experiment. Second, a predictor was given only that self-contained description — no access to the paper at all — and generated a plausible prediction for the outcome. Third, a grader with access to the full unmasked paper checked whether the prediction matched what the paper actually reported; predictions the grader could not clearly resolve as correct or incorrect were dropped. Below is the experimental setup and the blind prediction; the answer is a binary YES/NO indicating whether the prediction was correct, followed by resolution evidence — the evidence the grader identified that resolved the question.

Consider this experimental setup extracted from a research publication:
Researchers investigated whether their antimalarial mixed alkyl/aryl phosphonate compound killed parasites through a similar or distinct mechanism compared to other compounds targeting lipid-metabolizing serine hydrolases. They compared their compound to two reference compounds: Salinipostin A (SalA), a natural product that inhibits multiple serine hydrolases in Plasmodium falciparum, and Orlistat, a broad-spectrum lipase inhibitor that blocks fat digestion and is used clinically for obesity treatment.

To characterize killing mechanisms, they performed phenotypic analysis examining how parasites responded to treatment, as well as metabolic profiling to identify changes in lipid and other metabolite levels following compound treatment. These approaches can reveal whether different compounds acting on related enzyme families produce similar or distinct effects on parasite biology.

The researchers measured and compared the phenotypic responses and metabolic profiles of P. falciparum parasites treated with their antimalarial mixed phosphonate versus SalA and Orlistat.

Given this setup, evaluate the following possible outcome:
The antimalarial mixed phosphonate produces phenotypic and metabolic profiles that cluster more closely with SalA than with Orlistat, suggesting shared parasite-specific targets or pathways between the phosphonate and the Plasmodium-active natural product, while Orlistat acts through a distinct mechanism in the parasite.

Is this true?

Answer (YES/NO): NO